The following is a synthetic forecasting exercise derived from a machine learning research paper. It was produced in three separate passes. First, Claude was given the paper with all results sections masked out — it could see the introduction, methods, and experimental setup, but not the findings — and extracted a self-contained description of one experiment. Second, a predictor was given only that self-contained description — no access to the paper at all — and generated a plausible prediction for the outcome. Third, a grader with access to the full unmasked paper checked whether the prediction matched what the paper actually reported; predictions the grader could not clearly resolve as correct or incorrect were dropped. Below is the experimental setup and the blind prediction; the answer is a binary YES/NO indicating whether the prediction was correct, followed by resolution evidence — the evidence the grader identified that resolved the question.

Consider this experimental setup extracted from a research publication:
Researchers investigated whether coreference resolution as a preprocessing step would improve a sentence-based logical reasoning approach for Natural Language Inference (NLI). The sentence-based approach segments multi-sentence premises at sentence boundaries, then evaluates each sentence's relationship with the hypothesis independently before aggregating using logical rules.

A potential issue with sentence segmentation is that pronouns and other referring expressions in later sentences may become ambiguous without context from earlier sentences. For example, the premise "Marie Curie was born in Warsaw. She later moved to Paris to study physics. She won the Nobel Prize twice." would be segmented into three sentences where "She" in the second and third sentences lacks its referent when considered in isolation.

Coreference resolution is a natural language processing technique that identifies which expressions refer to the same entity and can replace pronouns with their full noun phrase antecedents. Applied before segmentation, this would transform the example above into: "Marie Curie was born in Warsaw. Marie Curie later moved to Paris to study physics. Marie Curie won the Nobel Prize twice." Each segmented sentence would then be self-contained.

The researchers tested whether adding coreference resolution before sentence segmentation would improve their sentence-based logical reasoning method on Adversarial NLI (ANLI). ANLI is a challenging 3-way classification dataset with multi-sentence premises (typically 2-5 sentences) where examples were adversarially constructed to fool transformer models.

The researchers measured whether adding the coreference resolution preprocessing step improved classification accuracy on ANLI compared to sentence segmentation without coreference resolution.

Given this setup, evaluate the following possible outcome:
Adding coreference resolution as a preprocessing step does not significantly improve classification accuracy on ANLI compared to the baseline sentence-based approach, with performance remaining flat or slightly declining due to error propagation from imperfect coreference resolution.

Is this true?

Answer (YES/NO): YES